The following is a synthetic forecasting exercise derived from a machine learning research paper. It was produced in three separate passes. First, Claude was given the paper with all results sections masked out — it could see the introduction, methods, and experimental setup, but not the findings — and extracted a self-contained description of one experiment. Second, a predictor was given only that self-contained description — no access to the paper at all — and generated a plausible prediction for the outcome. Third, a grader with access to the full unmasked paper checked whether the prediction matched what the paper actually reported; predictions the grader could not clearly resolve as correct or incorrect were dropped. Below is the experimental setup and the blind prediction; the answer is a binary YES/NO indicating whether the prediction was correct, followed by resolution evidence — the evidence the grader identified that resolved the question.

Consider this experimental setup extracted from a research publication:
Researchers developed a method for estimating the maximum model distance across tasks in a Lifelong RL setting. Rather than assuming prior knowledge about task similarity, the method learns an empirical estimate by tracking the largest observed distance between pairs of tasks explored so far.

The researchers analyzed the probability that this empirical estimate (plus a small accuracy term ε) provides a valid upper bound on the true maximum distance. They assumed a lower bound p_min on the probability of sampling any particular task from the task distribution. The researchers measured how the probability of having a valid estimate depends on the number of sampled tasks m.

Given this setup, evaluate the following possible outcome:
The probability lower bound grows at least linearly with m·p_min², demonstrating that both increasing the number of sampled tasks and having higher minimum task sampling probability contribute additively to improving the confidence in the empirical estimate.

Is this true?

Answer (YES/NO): NO